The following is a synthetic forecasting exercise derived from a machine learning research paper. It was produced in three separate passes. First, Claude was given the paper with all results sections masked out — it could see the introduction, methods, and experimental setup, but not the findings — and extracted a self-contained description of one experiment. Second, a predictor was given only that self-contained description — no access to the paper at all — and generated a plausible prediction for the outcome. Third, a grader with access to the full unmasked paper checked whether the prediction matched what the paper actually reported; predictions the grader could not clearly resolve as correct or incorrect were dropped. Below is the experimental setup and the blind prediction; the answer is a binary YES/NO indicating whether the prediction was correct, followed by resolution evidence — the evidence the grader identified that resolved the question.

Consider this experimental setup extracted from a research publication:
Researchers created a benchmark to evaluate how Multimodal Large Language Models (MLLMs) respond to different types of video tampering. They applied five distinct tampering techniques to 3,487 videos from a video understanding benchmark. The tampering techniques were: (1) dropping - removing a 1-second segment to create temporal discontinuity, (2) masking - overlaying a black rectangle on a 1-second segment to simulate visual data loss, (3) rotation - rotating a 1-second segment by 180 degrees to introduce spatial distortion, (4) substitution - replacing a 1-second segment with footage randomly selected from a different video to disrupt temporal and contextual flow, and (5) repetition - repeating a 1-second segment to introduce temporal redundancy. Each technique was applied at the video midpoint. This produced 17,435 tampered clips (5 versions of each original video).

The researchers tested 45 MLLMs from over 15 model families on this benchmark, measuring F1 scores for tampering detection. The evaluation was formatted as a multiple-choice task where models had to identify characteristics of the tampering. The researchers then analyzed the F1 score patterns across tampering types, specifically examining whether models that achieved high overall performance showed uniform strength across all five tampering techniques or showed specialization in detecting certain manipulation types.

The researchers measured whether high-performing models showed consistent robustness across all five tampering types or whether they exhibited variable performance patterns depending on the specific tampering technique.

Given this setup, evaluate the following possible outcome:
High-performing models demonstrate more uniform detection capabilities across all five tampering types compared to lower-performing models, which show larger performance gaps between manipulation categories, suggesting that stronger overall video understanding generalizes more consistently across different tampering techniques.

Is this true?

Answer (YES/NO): YES